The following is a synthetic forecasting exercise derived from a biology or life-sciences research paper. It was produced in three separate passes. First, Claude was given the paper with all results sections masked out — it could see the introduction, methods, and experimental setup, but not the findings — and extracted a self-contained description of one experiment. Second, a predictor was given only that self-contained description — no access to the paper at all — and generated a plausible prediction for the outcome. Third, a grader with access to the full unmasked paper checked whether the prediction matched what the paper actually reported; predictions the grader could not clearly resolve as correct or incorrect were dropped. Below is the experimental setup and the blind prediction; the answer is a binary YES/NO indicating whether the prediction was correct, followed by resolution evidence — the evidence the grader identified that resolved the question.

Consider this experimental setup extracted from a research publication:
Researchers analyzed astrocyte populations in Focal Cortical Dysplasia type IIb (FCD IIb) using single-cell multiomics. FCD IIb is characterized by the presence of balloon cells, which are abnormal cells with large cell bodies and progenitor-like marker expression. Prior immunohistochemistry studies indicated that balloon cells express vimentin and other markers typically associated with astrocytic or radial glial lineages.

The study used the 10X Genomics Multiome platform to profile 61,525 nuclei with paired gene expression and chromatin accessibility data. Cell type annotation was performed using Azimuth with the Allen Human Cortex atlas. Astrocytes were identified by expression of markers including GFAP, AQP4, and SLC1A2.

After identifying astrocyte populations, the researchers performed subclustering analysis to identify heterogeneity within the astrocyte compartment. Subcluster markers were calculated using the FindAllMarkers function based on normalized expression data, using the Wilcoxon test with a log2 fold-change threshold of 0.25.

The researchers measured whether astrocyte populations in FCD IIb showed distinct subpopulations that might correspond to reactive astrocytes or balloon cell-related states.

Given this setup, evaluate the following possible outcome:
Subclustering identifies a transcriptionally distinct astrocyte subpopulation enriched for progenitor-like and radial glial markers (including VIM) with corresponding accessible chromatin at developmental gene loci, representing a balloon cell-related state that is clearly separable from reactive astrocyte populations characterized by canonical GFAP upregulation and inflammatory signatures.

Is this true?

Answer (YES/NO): NO